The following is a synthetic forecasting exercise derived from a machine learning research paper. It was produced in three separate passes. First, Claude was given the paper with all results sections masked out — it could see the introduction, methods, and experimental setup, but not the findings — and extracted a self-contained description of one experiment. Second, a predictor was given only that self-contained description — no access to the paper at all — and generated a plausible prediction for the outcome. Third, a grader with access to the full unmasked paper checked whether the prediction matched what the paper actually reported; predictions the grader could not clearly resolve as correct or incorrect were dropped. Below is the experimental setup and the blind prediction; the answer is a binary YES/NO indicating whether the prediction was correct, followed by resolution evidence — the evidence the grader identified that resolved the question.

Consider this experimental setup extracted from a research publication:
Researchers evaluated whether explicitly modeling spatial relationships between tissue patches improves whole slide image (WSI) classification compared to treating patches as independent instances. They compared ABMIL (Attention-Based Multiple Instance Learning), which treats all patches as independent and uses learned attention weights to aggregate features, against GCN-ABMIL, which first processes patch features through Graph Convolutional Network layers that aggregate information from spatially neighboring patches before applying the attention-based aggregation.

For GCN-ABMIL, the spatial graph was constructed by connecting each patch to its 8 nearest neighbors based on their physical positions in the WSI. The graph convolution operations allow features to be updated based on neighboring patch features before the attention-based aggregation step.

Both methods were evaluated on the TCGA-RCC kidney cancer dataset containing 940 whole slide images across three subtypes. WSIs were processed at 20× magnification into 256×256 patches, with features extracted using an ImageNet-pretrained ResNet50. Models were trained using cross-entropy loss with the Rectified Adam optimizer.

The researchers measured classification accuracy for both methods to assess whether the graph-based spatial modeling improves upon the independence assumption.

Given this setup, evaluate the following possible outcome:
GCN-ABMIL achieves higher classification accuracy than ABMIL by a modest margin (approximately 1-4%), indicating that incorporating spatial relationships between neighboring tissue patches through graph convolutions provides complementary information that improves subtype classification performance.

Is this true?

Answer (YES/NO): YES